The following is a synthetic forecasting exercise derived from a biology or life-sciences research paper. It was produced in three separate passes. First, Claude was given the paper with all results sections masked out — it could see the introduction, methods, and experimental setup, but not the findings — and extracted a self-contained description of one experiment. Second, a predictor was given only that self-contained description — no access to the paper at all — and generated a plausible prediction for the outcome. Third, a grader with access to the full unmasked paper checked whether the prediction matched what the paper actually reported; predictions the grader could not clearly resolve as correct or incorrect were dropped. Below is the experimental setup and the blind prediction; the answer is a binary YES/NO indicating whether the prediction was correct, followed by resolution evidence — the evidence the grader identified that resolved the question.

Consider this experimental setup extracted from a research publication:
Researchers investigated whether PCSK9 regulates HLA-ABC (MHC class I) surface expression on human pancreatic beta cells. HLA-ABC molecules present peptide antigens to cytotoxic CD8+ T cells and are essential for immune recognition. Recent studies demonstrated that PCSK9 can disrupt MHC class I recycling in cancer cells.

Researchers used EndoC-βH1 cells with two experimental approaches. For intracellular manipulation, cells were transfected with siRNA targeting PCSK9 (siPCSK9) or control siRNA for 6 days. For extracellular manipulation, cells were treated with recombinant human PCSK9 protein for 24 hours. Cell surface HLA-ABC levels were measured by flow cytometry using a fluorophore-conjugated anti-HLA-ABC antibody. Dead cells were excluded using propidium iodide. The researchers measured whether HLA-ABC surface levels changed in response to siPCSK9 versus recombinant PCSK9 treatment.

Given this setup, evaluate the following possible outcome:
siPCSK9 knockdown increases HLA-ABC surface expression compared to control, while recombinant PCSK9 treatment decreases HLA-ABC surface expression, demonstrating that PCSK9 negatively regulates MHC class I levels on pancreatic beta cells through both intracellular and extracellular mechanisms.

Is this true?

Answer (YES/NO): NO